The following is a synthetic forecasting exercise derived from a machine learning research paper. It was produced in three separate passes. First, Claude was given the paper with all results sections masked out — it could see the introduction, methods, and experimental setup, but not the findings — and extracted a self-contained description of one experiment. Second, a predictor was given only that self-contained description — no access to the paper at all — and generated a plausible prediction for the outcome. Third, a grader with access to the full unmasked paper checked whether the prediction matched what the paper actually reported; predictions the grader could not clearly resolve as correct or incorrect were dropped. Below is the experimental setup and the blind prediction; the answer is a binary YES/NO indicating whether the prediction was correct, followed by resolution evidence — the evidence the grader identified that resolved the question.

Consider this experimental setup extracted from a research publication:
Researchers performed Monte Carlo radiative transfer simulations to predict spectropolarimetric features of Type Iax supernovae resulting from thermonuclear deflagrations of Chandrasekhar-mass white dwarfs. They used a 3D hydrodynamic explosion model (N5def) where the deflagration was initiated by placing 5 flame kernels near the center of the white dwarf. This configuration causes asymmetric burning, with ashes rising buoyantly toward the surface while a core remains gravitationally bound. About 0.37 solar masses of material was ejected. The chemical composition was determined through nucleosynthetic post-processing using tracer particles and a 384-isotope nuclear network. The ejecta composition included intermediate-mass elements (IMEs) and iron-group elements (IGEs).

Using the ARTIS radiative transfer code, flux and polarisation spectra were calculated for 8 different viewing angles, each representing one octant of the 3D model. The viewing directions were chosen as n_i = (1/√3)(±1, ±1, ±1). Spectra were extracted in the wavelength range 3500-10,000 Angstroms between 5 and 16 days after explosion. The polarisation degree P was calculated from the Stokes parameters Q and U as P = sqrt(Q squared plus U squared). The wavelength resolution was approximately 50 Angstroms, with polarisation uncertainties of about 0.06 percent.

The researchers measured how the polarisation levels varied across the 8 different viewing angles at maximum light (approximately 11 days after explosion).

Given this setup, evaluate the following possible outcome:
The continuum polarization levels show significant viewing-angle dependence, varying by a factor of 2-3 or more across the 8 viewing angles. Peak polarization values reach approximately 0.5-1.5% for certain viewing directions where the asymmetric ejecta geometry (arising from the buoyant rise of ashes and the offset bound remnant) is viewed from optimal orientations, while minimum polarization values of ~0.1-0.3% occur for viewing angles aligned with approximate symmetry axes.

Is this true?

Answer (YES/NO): NO